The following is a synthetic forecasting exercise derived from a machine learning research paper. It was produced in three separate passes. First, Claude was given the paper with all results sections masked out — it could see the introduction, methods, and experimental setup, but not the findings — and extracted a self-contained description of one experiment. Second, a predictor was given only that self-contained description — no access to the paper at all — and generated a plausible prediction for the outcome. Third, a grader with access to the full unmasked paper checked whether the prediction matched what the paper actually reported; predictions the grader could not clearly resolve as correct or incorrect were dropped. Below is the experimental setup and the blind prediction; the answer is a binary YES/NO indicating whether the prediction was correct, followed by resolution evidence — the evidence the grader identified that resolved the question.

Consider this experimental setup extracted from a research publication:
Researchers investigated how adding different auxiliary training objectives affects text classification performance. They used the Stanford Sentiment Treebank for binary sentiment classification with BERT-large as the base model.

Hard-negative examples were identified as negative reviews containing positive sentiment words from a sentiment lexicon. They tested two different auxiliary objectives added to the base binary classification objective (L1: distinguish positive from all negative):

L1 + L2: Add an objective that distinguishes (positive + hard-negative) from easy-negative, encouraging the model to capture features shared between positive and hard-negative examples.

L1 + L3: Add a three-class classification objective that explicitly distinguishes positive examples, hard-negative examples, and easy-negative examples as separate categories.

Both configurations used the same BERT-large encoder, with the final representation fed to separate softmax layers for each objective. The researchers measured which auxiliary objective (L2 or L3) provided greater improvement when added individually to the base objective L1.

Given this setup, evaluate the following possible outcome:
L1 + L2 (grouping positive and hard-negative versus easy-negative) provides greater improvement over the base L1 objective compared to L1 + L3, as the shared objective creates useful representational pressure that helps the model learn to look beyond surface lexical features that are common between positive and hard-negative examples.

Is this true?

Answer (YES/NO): YES